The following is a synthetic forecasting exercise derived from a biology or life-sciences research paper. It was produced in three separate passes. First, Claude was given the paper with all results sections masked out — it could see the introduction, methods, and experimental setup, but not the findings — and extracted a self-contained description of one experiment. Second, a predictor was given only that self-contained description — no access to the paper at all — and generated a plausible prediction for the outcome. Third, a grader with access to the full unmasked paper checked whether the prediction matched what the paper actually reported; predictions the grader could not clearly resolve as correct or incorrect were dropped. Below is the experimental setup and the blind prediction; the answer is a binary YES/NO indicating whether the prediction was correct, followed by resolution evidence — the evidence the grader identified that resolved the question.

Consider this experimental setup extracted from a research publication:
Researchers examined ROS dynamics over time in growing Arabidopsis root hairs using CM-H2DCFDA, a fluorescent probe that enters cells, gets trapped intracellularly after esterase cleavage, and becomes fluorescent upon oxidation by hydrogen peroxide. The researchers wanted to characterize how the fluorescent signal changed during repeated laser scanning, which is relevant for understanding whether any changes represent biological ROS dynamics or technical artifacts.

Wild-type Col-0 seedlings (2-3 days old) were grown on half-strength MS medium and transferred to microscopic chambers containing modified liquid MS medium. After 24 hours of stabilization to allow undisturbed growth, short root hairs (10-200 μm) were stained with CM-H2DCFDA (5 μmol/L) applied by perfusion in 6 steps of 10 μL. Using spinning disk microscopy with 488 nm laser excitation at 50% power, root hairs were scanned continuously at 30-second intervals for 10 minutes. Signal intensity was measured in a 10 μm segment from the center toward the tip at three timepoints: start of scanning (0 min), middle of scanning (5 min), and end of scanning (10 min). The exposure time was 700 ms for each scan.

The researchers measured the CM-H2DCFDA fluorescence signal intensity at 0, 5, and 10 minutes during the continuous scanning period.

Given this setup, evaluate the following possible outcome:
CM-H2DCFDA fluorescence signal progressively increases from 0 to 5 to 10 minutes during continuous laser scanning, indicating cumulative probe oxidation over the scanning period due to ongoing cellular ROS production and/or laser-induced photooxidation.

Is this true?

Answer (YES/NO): NO